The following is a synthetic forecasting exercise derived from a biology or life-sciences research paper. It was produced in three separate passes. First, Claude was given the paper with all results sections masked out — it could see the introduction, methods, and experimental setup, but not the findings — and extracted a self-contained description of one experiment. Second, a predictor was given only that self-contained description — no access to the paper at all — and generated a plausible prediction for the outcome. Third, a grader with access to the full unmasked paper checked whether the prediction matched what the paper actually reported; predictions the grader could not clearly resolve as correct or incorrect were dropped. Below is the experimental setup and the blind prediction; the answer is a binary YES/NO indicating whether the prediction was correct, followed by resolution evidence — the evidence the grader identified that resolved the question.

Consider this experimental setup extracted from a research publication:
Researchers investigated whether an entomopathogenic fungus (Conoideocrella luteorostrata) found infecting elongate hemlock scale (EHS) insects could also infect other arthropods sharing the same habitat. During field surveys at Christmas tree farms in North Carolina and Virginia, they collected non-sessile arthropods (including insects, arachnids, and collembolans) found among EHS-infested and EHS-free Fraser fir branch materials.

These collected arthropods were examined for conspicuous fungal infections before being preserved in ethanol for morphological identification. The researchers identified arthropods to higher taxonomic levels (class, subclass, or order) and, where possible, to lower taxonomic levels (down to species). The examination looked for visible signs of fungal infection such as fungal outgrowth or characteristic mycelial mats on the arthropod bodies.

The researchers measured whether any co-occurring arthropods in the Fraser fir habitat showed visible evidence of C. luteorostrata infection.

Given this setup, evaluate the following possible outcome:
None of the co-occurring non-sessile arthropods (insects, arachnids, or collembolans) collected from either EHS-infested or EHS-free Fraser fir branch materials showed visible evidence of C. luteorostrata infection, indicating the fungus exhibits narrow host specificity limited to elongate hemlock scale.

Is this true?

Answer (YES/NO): YES